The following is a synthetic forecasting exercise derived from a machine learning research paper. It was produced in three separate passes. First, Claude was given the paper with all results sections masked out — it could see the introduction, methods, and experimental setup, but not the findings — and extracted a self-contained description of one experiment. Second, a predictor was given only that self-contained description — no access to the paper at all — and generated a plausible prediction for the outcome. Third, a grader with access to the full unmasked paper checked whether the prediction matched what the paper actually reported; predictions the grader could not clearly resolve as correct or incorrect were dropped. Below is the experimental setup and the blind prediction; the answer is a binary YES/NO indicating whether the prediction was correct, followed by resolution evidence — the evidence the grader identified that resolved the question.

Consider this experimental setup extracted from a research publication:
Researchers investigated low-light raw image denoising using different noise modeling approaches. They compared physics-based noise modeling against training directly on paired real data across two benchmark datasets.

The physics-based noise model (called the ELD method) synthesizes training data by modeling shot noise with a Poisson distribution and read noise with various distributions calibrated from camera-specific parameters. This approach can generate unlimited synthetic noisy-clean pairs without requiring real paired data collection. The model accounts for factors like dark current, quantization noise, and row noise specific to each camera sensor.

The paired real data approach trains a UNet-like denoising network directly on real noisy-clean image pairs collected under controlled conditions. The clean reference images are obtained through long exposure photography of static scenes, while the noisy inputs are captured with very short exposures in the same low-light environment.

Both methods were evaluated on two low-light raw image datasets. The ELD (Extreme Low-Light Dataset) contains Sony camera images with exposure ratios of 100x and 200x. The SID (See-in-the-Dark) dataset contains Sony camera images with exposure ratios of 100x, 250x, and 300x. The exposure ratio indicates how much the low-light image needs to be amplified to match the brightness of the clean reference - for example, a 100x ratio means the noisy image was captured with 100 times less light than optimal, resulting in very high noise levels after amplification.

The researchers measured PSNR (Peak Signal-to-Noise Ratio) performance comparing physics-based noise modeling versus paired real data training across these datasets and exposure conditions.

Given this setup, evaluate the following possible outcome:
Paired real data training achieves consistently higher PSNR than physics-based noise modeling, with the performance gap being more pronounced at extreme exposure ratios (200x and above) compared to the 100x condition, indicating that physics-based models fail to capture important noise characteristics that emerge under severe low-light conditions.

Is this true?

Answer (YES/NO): NO